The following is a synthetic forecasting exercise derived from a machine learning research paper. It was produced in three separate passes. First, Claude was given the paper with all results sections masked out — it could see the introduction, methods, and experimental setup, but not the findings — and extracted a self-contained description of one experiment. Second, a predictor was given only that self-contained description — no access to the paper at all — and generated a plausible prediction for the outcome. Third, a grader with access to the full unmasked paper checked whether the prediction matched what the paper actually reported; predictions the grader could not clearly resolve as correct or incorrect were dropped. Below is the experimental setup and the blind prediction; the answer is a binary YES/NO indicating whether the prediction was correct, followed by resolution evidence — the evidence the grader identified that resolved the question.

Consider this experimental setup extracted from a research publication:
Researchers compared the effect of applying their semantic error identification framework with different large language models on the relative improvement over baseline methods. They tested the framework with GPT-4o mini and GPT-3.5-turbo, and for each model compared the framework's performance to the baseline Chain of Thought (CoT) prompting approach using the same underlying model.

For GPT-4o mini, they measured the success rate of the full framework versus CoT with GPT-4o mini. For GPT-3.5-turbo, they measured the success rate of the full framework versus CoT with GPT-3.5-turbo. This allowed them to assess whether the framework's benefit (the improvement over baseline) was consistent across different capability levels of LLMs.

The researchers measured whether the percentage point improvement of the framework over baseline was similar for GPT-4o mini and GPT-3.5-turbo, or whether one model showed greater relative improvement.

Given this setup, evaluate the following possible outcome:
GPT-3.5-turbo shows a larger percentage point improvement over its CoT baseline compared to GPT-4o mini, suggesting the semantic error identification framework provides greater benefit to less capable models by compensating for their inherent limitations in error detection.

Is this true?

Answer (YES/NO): YES